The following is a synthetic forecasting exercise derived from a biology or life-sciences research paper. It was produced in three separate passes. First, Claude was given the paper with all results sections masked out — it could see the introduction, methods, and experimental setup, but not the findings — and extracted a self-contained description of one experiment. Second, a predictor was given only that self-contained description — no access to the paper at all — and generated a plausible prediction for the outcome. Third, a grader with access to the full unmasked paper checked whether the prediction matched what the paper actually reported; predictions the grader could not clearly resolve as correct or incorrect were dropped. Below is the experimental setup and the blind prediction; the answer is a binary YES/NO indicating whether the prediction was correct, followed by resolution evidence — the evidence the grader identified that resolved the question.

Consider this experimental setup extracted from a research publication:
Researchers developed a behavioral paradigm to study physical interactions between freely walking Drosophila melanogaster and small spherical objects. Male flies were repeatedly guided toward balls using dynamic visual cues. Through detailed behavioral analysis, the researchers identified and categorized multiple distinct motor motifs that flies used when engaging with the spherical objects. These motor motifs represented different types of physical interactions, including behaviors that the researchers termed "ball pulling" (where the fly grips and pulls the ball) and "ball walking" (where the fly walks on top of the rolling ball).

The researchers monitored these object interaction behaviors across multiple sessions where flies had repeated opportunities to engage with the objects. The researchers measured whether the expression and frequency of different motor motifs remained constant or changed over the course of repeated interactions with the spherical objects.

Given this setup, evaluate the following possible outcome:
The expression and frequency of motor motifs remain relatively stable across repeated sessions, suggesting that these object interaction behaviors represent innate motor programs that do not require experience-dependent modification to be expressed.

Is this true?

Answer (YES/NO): NO